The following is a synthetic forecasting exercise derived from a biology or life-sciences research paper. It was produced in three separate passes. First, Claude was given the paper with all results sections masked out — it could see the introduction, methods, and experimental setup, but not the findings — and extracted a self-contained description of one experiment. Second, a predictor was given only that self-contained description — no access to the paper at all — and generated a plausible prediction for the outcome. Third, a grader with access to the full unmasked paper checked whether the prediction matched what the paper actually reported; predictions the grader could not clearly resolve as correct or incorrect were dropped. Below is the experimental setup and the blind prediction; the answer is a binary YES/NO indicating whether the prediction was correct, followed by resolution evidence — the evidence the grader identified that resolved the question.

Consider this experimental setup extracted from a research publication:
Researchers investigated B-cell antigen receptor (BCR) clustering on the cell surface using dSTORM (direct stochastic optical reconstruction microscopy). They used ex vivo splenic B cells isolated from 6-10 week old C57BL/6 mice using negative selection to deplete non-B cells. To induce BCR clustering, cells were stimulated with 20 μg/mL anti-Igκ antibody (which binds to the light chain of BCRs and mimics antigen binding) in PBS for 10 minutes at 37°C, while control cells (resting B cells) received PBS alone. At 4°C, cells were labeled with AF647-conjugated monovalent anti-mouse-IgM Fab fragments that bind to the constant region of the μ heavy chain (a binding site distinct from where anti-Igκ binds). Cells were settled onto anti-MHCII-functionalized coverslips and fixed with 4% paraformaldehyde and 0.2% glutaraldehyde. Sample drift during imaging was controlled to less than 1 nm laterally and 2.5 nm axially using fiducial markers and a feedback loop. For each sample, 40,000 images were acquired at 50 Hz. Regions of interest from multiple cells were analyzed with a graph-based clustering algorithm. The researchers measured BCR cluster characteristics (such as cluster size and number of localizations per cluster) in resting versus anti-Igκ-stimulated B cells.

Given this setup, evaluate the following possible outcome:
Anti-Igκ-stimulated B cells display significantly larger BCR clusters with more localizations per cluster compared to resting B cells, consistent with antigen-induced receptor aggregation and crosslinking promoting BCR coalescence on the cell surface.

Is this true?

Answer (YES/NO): YES